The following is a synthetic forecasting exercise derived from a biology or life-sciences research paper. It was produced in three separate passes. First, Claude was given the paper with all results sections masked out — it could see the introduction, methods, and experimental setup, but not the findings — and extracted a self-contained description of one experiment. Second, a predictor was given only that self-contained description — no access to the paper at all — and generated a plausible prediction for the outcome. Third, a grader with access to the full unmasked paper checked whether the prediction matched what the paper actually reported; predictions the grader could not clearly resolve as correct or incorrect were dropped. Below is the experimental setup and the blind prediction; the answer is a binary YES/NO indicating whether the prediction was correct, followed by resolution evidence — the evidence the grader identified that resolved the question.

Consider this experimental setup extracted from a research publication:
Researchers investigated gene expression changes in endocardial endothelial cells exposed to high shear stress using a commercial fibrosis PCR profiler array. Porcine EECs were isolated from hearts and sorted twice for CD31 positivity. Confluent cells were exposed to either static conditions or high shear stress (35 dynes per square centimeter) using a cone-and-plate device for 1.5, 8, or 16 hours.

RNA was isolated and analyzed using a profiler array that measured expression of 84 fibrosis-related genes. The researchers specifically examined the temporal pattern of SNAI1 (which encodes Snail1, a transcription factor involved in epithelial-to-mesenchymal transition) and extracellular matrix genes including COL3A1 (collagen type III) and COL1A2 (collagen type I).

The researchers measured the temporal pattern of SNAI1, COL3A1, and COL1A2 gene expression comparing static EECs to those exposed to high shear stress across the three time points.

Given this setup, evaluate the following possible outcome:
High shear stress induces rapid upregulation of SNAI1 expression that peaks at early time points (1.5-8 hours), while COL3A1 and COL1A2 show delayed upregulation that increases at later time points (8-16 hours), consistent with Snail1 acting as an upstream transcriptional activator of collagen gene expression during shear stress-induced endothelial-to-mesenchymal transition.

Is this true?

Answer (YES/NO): YES